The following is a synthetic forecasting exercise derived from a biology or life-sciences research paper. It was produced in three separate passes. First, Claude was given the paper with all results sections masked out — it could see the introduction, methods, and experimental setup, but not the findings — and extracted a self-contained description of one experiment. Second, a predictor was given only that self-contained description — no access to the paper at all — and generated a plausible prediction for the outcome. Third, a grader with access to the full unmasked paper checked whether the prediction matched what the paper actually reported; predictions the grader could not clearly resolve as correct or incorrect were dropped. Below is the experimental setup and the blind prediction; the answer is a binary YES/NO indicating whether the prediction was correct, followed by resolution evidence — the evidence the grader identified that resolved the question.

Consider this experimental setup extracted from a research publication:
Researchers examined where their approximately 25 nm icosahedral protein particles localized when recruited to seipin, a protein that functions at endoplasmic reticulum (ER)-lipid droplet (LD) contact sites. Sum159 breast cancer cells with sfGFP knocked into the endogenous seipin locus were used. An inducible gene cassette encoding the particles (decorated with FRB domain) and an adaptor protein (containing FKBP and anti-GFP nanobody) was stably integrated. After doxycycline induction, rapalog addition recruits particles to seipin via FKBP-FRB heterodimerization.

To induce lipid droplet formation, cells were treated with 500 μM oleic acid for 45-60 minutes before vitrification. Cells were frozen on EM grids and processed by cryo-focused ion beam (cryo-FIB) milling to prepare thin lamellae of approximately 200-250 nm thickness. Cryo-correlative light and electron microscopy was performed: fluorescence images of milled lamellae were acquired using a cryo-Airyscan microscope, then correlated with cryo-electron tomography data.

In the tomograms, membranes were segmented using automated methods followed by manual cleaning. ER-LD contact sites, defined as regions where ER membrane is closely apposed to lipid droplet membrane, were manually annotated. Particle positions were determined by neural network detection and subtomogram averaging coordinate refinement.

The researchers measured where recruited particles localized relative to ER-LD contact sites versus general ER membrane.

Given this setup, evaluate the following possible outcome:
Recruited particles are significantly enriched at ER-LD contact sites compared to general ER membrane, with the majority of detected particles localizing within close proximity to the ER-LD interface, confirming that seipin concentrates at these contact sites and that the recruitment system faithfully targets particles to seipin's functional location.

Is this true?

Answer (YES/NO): NO